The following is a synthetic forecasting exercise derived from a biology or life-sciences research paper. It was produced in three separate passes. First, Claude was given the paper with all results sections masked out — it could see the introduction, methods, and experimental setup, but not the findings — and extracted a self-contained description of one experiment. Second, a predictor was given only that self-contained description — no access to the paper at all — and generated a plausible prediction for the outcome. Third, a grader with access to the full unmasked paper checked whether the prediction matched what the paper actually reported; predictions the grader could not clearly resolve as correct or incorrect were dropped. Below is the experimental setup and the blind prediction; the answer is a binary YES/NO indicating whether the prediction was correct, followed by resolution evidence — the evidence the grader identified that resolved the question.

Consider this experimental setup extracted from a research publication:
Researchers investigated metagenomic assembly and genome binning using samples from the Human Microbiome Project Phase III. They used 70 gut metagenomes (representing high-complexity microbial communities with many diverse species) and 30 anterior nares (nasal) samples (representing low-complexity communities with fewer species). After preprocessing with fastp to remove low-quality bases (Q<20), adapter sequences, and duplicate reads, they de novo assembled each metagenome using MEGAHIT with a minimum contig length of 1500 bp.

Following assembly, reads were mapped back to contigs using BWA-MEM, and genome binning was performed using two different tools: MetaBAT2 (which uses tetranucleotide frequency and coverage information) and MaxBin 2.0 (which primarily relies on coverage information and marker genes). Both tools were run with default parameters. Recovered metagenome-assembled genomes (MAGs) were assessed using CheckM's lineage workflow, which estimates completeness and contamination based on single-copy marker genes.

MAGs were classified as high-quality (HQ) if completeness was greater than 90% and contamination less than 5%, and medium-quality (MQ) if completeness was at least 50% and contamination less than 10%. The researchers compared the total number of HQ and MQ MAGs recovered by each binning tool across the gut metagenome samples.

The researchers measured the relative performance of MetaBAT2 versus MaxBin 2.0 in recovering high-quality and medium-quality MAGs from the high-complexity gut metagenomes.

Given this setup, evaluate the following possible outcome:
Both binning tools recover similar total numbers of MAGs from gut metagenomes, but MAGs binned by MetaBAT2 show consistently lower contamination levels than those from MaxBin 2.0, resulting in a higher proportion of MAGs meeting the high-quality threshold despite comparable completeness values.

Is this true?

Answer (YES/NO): NO